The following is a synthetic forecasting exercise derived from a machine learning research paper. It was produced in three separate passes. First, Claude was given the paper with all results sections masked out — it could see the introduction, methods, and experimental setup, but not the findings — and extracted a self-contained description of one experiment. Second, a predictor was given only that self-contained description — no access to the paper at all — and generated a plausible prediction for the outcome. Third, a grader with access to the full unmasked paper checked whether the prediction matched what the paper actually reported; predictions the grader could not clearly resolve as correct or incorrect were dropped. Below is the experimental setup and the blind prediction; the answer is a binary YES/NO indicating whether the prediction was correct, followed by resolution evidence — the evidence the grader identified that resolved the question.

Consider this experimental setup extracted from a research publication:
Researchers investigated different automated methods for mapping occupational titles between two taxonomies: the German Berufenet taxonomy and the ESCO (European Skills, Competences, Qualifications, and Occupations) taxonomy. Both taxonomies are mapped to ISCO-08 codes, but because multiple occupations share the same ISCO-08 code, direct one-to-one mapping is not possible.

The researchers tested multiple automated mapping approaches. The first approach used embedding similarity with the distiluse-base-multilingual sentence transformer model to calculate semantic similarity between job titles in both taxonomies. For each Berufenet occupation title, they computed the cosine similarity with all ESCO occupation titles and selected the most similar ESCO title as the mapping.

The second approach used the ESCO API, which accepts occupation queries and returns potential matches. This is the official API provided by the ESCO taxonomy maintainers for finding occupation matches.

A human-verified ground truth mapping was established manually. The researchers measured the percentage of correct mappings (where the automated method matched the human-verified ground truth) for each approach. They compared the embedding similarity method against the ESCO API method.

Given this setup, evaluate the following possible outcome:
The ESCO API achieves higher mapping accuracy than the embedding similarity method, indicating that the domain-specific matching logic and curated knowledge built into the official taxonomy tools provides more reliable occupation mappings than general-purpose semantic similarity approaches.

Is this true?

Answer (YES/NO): NO